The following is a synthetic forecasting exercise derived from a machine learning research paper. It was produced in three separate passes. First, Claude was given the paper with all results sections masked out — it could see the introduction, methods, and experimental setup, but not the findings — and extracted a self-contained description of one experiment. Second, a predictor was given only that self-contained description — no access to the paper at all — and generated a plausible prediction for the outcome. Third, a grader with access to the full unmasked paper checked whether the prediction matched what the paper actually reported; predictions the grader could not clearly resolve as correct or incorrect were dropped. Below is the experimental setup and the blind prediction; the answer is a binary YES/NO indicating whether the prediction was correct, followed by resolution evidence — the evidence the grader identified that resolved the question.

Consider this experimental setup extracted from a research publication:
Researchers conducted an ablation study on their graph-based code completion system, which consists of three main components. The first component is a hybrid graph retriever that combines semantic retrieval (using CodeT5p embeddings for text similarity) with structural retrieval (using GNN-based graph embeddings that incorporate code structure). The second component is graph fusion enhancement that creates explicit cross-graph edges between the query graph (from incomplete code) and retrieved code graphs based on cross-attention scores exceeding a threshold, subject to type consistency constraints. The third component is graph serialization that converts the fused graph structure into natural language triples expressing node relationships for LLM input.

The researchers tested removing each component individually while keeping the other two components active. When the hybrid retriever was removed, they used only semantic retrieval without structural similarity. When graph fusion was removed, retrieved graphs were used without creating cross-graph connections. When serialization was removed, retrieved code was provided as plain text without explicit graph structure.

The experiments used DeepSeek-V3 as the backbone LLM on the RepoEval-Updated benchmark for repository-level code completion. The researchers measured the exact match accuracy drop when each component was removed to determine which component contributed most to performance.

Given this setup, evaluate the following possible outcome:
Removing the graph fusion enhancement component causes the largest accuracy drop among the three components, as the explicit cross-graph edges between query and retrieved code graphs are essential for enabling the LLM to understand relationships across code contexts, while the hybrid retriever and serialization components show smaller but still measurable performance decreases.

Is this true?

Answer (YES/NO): YES